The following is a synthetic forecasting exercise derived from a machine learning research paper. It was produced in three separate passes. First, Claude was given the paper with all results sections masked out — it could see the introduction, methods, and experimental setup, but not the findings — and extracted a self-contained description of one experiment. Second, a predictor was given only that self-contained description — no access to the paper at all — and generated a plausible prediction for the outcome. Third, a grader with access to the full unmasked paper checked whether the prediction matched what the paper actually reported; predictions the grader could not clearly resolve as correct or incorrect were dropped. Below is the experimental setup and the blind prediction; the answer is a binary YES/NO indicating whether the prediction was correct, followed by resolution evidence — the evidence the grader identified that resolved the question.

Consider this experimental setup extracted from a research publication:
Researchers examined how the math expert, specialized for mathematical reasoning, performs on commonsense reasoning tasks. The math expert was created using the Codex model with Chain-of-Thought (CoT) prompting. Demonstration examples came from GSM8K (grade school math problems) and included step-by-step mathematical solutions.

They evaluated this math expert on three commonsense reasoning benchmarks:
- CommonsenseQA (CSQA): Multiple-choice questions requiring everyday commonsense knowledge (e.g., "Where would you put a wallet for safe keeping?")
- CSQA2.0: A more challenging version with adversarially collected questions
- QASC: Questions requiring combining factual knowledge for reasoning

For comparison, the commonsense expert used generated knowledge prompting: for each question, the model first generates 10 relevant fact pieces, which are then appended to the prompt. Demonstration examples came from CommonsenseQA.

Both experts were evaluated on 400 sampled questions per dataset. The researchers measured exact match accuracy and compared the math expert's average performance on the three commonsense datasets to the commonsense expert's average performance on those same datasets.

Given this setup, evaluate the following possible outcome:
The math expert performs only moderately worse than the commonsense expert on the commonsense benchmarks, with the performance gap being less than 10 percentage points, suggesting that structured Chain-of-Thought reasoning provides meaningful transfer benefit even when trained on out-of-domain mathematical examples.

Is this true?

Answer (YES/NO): NO